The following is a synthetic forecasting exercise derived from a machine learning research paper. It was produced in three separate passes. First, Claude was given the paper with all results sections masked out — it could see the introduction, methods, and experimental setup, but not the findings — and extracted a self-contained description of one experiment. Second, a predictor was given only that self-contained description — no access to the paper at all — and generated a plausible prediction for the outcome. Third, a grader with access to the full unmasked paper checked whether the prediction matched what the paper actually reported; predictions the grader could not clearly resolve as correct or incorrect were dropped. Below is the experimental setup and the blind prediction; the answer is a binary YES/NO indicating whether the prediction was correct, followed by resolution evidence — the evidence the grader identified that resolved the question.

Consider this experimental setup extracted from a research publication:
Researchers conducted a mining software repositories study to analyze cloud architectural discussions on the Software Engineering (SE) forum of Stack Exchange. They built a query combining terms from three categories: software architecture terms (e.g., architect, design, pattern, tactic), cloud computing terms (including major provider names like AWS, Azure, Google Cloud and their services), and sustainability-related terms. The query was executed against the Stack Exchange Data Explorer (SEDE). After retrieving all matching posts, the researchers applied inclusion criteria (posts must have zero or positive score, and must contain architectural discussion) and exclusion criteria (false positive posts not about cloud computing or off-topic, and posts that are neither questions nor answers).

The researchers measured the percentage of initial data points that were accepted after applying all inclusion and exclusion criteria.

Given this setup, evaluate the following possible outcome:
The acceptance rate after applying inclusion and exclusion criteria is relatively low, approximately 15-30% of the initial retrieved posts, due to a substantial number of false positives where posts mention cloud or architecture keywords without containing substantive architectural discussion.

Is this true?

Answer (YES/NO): YES